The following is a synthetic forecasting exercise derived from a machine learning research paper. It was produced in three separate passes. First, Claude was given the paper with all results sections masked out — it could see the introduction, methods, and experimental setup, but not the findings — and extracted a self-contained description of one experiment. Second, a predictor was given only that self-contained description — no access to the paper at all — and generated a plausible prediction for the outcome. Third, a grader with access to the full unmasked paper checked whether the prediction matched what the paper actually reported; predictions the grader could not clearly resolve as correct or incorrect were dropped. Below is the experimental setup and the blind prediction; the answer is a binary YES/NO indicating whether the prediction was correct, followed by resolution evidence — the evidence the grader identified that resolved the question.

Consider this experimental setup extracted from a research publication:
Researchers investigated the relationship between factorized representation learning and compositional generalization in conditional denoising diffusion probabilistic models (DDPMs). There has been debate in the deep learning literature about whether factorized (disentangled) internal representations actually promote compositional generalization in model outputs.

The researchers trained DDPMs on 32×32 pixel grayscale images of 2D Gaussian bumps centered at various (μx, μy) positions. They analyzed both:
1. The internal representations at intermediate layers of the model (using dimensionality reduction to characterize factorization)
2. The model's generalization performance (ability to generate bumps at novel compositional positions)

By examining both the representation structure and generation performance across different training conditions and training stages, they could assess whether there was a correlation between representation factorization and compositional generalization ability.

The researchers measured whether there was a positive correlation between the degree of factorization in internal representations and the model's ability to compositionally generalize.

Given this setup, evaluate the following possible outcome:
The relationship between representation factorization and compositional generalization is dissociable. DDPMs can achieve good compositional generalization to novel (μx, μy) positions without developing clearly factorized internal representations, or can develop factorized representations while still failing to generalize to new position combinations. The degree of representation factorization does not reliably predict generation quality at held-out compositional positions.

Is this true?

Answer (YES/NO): YES